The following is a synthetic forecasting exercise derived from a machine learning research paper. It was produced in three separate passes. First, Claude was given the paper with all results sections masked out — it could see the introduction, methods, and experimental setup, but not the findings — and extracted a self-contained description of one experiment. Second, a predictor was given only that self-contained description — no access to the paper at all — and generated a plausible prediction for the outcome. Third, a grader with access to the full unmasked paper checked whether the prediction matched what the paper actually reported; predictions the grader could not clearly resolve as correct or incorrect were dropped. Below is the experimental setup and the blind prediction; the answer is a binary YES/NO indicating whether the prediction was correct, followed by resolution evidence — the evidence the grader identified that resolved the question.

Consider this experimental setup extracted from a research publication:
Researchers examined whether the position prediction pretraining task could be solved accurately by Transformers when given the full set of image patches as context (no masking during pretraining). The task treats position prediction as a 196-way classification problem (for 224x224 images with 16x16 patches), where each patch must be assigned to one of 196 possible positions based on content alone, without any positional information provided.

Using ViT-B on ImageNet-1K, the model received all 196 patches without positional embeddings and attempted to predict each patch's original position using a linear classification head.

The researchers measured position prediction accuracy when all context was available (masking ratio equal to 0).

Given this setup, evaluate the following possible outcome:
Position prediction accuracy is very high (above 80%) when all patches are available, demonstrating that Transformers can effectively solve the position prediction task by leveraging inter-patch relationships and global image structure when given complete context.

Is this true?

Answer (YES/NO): YES